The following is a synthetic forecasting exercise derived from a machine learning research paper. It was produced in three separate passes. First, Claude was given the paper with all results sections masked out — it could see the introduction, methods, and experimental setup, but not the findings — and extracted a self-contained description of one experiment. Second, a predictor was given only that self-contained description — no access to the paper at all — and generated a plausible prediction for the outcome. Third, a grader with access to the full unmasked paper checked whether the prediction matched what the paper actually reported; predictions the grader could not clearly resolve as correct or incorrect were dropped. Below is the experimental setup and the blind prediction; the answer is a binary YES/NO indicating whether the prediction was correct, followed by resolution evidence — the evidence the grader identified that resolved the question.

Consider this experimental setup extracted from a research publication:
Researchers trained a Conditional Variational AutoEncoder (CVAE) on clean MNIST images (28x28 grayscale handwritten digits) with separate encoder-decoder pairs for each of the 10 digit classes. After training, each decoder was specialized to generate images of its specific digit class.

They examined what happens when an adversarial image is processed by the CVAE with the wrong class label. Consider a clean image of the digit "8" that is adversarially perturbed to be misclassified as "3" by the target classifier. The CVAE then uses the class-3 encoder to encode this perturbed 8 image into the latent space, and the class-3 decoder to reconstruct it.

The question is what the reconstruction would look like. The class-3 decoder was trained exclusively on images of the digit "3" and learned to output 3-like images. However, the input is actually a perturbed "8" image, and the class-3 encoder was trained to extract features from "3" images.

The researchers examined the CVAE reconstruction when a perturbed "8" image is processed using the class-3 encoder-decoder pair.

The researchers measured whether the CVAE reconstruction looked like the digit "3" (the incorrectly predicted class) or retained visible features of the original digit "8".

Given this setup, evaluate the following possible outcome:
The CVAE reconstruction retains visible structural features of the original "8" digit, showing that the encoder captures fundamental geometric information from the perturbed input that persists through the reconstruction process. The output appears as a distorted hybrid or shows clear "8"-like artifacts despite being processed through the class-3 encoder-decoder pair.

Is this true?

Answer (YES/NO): NO